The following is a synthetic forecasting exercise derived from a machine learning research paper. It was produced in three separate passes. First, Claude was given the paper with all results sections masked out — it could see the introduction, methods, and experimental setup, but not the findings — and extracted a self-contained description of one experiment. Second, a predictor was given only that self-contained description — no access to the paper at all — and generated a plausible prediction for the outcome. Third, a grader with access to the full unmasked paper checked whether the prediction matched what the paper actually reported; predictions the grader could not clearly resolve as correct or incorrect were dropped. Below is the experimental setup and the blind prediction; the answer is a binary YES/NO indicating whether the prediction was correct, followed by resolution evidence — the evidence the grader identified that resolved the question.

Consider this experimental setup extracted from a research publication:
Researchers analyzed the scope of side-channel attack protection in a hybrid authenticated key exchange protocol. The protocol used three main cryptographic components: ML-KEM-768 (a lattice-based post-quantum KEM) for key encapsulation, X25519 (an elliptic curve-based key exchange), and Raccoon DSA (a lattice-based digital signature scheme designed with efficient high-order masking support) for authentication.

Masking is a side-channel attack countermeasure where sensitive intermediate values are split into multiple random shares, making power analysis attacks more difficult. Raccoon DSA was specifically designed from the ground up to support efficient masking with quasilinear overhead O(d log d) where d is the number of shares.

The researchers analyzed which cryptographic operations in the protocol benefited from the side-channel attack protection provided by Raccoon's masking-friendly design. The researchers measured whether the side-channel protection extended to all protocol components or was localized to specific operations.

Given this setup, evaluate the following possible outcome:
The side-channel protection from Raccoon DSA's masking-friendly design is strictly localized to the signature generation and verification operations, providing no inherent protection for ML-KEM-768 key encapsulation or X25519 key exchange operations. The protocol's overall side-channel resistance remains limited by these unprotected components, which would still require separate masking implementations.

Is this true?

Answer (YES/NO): YES